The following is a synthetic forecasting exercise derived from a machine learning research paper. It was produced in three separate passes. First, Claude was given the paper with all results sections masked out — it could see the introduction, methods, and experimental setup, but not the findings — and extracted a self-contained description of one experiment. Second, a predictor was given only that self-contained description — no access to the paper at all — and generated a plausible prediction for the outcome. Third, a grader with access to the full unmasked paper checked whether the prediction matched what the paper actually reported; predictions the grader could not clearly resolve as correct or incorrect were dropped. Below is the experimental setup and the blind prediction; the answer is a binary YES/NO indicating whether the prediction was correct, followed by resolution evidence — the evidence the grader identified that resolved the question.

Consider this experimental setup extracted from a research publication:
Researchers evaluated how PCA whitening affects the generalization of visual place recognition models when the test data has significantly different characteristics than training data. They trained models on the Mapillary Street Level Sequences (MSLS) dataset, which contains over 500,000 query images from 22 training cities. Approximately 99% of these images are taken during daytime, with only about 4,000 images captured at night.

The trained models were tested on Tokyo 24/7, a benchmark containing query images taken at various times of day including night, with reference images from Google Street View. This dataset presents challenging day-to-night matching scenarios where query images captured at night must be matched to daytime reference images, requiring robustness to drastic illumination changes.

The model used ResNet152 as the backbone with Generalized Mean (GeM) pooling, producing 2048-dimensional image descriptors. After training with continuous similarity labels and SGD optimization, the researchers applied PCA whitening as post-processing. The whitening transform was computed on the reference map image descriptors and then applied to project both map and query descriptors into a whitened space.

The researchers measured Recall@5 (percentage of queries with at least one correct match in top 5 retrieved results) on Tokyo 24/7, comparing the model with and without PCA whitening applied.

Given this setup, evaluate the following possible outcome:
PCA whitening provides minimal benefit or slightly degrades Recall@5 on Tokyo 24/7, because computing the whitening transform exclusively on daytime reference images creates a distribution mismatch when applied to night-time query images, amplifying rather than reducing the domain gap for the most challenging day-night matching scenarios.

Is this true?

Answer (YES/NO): NO